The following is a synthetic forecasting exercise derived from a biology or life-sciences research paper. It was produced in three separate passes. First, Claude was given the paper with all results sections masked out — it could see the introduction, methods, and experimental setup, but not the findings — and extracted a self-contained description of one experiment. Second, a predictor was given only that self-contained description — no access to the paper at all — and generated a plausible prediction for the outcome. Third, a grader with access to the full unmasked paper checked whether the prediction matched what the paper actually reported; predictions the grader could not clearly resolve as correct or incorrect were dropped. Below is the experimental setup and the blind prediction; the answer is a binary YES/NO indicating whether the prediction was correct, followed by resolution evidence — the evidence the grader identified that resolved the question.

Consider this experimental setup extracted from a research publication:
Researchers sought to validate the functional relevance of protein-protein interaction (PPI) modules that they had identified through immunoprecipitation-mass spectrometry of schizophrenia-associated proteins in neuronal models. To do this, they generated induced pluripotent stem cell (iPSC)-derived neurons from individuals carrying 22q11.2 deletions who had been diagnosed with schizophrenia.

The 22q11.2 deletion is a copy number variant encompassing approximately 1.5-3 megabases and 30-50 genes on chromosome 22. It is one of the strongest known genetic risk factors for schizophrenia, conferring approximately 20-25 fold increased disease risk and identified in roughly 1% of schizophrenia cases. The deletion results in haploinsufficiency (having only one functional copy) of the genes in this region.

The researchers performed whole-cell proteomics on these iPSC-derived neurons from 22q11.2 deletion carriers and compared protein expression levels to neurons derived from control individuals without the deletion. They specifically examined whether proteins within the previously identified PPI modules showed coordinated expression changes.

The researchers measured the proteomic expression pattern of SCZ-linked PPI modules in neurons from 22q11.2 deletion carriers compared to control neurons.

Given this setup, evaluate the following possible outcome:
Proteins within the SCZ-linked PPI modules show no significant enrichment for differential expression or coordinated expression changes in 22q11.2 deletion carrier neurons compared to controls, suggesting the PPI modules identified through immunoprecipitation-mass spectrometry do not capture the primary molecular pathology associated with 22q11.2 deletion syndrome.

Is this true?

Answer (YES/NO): NO